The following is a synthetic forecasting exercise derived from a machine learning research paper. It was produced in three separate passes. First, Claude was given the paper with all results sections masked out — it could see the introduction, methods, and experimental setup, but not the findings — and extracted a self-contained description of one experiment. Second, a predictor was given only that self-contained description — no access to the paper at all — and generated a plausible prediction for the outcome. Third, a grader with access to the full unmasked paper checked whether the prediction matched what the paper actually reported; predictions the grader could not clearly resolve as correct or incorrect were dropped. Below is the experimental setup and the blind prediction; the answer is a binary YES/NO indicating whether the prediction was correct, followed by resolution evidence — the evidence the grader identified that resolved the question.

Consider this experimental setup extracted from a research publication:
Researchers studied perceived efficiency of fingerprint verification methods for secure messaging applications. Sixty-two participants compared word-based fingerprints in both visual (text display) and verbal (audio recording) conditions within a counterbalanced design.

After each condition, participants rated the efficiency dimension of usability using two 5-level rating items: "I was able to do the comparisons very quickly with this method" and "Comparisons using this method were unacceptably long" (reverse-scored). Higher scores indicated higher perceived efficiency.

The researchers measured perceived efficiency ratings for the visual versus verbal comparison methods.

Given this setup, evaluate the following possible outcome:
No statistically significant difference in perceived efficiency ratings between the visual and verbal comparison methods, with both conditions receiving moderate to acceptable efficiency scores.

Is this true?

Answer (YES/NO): YES